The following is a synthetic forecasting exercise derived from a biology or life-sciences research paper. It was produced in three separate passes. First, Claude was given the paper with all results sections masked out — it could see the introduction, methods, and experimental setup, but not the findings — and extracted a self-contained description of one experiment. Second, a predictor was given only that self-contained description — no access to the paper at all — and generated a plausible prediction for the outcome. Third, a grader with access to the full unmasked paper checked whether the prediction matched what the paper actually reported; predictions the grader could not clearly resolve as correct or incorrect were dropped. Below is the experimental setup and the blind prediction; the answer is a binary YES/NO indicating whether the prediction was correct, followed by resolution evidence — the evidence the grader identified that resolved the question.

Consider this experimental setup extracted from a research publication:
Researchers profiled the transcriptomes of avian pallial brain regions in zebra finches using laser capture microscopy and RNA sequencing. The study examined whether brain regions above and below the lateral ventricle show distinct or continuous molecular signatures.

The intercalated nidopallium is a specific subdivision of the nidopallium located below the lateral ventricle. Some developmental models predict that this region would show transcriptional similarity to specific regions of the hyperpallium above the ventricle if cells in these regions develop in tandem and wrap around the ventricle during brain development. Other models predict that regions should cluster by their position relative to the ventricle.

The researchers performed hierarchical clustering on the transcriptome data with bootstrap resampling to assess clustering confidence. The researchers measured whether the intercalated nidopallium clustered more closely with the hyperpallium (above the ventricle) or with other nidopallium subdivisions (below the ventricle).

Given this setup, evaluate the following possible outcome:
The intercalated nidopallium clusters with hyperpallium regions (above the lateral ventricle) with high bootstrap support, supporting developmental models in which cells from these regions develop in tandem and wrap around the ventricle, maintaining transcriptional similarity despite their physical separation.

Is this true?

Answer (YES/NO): YES